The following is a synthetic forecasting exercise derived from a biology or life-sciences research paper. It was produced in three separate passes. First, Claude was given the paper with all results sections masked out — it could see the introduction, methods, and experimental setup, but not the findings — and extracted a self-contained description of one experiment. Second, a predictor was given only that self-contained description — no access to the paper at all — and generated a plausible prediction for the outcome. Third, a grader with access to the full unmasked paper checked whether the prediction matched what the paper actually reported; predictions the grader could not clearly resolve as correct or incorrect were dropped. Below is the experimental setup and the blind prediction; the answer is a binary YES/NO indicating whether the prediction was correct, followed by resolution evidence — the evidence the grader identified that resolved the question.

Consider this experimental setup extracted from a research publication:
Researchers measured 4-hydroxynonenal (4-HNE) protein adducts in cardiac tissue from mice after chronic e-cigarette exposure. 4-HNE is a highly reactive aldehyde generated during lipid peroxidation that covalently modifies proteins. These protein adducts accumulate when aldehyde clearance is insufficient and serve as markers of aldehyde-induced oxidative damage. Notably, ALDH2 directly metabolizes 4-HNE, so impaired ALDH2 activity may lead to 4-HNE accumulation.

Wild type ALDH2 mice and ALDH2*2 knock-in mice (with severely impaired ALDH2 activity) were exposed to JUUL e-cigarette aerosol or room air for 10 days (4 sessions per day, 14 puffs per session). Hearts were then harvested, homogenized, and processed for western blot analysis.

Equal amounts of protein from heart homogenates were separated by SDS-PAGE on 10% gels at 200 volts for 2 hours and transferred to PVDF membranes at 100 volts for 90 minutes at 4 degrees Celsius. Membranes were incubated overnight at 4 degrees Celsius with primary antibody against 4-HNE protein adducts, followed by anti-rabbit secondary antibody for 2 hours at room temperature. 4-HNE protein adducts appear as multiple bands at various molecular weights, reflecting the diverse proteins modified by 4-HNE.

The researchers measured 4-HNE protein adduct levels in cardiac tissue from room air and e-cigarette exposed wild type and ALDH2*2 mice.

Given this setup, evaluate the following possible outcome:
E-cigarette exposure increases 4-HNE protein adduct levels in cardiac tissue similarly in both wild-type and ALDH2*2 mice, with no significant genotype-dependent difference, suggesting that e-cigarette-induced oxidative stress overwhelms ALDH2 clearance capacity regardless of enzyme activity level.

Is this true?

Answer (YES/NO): YES